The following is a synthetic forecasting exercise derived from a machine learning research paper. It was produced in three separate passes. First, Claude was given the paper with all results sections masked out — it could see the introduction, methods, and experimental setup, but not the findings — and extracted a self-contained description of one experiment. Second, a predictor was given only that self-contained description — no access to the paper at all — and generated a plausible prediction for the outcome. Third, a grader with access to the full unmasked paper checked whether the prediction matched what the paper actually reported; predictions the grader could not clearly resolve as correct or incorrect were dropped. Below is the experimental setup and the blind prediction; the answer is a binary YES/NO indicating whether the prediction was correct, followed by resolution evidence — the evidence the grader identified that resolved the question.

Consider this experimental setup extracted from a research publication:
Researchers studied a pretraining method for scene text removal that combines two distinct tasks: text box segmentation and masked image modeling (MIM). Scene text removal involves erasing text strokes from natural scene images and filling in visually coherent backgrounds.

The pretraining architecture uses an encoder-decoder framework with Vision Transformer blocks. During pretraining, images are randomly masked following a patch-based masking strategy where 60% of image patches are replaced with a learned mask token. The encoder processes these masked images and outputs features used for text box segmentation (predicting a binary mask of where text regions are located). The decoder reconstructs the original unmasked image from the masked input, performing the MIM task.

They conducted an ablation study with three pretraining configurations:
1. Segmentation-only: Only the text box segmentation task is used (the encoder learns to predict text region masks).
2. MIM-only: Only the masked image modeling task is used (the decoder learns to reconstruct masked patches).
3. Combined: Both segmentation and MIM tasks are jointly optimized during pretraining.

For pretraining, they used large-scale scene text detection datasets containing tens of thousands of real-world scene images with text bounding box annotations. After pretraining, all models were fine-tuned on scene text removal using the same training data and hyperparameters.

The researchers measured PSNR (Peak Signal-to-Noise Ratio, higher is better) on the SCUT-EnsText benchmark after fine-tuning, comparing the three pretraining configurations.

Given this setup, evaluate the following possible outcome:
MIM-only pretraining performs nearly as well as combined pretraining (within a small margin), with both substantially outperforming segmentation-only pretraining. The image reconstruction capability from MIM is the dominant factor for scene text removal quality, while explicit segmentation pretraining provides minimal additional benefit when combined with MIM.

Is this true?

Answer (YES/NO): NO